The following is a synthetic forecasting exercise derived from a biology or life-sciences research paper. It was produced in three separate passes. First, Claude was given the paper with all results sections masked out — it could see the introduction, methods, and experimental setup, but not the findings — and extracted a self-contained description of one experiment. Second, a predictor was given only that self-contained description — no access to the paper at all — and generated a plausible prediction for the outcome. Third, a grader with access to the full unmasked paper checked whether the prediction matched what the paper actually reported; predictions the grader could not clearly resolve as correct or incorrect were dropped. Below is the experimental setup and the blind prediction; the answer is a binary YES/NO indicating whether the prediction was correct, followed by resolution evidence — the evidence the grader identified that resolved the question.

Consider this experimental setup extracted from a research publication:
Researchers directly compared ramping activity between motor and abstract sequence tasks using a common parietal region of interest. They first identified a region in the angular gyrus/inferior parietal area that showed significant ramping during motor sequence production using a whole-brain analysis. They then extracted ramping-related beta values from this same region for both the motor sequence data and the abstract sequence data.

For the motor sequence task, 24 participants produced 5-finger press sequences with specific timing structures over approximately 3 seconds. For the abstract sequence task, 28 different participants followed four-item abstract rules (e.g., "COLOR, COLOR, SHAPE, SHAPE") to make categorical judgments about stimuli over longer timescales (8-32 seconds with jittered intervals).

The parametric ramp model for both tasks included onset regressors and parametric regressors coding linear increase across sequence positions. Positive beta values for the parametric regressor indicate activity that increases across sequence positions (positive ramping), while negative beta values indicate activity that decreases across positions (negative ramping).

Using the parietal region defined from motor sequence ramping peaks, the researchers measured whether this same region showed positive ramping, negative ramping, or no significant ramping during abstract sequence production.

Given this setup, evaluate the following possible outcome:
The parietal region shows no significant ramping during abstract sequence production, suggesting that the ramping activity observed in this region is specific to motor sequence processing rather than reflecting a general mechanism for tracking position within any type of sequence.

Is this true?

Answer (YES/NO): YES